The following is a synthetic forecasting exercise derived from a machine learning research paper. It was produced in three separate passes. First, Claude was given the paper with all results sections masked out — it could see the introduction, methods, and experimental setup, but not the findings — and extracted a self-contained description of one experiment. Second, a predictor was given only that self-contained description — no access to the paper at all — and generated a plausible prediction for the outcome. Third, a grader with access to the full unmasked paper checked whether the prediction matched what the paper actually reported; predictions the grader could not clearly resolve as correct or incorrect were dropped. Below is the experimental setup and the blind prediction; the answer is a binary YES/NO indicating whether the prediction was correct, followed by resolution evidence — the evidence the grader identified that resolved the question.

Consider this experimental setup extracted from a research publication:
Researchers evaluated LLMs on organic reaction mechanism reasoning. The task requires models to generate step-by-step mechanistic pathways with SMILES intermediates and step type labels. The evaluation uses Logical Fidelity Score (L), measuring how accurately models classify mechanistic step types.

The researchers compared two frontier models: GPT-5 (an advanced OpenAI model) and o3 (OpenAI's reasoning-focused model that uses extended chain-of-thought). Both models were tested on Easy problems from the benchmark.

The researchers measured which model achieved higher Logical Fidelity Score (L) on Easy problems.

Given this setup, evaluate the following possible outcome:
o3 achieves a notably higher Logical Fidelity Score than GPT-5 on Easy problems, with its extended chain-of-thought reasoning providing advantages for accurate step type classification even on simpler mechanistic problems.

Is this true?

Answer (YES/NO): NO